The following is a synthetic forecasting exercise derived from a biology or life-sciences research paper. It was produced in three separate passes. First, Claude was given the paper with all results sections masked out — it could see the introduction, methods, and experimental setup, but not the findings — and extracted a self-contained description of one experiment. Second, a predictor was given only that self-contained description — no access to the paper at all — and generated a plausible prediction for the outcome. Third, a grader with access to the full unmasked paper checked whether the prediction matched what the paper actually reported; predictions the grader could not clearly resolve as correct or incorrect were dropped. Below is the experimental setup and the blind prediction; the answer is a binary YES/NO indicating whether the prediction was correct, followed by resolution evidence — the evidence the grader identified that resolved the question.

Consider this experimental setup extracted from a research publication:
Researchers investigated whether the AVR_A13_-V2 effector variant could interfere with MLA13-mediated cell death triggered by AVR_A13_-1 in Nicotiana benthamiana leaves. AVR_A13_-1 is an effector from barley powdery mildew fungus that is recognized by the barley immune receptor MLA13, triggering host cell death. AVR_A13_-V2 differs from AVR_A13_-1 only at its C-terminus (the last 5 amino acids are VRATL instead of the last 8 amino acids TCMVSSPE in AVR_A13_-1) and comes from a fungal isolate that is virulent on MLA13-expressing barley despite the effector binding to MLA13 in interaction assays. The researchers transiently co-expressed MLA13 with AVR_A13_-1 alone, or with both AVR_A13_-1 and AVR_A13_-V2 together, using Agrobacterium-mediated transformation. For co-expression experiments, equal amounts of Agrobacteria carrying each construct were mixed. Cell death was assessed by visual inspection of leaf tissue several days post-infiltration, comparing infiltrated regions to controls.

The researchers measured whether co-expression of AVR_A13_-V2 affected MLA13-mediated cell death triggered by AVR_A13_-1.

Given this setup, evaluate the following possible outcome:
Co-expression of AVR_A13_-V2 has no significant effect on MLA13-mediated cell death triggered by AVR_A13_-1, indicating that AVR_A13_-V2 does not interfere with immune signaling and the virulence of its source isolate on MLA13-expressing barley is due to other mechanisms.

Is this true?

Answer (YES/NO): NO